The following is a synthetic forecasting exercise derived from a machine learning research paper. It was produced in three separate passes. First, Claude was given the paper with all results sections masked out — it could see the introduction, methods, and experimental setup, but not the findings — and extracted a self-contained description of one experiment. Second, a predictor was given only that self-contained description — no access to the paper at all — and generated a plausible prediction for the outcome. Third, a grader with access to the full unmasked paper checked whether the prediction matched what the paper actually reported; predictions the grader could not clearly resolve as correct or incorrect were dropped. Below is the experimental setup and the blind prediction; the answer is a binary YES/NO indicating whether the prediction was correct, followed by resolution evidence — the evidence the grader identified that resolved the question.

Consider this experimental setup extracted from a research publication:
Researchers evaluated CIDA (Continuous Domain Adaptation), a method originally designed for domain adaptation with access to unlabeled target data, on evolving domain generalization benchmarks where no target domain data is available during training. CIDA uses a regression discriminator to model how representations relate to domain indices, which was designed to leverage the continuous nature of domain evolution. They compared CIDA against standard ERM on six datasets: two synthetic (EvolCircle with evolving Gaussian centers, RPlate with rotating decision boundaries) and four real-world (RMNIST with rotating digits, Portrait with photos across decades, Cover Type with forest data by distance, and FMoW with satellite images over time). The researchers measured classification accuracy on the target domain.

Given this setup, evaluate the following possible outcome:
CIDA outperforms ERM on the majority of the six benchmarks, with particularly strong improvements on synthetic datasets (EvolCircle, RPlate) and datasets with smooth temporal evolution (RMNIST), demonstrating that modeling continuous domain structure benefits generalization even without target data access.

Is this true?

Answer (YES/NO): NO